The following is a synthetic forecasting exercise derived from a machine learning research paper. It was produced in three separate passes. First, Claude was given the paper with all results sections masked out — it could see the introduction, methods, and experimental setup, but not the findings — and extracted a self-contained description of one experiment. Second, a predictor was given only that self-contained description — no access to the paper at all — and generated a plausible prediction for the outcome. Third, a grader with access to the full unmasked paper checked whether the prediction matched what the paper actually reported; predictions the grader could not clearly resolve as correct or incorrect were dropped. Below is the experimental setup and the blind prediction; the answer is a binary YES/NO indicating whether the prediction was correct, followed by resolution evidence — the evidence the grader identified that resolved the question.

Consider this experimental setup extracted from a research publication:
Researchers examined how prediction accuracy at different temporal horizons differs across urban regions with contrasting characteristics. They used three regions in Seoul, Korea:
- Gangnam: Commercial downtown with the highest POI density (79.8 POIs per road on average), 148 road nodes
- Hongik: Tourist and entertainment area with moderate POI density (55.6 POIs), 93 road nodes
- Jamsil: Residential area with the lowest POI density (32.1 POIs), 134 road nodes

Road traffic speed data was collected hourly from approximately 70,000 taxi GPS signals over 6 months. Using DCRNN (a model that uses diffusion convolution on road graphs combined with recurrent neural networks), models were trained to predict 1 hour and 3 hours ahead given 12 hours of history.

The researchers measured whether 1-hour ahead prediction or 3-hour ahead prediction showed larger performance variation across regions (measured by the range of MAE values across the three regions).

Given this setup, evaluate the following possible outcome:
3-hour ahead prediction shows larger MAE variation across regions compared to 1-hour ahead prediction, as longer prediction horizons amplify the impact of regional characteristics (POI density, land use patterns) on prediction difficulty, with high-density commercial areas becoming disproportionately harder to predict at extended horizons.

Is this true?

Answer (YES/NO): NO